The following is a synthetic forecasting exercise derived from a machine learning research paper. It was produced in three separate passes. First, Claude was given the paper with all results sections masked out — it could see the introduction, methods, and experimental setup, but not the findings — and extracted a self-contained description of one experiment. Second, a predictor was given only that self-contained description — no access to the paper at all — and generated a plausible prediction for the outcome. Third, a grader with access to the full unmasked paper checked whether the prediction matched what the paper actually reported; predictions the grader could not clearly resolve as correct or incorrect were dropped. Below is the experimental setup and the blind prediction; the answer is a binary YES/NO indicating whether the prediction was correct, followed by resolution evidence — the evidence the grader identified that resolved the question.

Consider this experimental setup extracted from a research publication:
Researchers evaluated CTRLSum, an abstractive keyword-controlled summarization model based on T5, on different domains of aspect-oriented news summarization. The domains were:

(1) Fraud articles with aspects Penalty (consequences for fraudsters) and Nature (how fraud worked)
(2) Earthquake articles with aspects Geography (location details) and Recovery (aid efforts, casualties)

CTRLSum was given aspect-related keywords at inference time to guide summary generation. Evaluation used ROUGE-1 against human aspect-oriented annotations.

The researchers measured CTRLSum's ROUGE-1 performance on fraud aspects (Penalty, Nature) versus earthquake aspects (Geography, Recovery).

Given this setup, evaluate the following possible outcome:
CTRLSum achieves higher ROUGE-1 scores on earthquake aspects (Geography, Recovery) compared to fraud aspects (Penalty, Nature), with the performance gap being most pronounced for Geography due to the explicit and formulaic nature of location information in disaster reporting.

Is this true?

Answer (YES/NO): NO